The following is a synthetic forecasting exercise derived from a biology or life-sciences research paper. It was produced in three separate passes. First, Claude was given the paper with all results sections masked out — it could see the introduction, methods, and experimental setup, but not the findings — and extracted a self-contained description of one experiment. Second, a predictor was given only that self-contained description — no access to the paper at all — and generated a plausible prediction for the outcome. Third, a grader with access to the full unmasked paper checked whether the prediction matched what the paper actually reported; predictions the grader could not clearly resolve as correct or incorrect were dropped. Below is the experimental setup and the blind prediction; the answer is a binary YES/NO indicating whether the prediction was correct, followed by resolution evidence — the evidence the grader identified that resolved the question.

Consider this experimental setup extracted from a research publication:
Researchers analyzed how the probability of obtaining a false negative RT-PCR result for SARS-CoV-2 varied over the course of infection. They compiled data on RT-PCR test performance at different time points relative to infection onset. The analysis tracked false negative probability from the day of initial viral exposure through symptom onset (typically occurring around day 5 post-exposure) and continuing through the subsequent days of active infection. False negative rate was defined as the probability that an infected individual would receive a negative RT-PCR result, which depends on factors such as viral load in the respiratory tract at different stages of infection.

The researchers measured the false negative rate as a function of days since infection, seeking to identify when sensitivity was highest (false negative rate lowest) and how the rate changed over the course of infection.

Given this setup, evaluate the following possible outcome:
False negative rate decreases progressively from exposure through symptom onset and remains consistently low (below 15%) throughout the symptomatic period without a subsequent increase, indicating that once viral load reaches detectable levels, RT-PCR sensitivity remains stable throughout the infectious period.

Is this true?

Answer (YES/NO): NO